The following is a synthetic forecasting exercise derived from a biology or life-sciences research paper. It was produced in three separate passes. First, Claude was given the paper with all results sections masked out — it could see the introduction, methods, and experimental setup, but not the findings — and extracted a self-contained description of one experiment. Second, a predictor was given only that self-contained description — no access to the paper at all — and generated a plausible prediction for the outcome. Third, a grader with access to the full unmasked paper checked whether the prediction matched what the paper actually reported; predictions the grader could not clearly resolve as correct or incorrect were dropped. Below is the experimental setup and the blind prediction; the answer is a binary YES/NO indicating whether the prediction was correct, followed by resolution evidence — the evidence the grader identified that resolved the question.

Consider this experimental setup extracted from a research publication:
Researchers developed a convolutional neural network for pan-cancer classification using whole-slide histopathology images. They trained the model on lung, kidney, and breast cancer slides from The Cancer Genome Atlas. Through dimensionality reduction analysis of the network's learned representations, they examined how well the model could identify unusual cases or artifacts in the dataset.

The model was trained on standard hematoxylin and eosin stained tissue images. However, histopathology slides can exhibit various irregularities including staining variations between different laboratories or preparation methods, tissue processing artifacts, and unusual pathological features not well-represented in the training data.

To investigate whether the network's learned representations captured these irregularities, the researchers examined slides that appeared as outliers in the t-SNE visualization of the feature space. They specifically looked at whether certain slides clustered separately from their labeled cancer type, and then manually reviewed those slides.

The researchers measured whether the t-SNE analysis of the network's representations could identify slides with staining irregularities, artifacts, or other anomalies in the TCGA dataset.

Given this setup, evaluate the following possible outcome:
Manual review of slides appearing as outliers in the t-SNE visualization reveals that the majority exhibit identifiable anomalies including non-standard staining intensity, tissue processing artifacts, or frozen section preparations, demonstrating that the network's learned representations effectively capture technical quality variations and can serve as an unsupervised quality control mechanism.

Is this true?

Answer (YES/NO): YES